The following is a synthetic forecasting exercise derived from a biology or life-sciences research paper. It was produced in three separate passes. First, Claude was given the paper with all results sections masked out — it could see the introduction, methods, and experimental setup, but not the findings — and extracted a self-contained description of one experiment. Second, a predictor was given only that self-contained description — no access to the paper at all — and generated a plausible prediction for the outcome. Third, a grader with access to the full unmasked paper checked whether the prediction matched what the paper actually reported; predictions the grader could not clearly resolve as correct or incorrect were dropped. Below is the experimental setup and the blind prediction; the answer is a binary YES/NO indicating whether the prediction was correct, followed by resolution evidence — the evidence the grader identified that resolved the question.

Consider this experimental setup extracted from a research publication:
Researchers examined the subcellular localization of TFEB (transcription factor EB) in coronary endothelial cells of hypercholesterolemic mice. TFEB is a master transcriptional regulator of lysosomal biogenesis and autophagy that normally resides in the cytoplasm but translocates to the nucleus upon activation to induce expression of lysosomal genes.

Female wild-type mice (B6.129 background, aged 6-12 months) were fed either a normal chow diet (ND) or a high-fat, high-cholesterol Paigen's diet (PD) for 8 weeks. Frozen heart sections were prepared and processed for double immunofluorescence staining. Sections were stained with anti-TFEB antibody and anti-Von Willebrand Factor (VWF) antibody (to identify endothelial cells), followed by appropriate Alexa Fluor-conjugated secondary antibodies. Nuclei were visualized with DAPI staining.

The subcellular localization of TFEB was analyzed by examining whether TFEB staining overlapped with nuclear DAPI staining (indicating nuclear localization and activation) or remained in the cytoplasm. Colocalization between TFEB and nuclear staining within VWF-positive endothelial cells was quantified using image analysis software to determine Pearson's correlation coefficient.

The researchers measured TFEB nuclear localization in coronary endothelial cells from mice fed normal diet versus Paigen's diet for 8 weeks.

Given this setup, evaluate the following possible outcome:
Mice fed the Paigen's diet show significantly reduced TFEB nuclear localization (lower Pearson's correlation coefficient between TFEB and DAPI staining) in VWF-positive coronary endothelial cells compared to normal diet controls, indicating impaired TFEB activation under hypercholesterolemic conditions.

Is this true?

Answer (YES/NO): NO